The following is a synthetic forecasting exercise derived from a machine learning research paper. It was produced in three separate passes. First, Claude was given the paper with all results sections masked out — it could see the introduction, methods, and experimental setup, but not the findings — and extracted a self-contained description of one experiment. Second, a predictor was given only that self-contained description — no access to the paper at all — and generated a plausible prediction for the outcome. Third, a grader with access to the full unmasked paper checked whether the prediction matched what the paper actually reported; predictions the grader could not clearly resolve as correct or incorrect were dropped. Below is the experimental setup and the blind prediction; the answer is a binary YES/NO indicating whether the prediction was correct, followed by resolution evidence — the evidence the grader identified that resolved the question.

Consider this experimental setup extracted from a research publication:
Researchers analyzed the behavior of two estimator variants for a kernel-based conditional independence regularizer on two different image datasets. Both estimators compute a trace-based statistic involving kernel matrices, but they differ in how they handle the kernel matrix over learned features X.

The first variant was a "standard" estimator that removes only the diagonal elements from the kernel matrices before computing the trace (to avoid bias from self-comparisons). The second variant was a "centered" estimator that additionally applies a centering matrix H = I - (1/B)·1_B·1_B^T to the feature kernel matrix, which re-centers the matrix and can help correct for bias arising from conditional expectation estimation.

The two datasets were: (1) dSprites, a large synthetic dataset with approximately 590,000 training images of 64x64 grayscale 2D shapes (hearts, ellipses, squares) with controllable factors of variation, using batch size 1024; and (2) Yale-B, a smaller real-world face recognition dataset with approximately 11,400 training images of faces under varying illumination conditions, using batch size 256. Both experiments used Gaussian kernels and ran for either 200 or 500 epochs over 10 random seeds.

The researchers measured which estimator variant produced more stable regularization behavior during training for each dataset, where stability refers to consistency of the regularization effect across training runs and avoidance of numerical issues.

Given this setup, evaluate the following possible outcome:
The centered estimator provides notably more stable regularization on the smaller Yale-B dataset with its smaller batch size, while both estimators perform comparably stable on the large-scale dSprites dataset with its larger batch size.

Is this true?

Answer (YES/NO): YES